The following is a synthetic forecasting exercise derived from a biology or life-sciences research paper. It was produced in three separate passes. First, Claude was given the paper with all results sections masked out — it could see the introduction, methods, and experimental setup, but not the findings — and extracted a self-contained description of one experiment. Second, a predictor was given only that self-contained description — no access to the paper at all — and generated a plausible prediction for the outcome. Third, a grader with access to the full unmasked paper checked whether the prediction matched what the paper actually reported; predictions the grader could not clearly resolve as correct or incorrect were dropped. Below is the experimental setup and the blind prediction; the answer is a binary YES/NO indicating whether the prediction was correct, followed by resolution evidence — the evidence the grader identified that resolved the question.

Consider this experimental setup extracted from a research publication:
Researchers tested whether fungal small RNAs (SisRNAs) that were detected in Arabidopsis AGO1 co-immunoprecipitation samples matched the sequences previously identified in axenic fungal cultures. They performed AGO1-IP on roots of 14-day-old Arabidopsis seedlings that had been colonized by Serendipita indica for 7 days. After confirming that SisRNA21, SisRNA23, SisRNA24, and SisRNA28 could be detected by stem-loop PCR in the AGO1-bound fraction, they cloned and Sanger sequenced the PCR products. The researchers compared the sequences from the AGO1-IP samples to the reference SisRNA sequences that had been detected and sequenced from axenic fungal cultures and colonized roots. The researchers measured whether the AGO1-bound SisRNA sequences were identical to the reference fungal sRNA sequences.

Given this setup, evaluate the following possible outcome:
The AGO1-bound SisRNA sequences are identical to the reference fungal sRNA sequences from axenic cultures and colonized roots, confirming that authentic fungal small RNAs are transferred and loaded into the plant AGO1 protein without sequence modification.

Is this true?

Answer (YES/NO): NO